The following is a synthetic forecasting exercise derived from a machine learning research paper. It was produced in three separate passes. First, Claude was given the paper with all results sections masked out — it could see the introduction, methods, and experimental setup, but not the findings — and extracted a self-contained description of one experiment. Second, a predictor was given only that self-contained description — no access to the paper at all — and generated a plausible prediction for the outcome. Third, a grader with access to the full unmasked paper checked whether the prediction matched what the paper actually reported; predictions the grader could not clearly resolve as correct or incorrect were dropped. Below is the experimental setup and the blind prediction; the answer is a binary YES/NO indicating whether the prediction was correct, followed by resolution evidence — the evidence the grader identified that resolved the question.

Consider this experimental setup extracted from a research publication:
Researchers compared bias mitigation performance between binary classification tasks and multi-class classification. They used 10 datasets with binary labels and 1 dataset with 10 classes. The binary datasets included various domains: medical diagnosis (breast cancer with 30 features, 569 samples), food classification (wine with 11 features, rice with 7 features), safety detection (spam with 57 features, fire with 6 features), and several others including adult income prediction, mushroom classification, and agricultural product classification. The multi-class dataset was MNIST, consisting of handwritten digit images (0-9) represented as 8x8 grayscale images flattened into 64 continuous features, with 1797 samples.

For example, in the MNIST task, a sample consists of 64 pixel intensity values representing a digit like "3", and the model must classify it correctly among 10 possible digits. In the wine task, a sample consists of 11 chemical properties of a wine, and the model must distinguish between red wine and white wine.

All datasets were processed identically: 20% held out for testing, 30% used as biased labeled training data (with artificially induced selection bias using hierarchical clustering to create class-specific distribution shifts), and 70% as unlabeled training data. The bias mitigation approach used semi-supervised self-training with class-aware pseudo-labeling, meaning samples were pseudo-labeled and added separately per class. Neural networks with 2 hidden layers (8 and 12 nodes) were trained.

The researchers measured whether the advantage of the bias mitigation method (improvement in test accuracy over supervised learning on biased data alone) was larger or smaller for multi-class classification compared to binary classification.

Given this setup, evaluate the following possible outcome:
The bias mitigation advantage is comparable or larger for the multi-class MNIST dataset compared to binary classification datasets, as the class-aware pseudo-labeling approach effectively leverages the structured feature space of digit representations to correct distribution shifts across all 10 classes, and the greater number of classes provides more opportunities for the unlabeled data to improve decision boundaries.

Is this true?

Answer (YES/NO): YES